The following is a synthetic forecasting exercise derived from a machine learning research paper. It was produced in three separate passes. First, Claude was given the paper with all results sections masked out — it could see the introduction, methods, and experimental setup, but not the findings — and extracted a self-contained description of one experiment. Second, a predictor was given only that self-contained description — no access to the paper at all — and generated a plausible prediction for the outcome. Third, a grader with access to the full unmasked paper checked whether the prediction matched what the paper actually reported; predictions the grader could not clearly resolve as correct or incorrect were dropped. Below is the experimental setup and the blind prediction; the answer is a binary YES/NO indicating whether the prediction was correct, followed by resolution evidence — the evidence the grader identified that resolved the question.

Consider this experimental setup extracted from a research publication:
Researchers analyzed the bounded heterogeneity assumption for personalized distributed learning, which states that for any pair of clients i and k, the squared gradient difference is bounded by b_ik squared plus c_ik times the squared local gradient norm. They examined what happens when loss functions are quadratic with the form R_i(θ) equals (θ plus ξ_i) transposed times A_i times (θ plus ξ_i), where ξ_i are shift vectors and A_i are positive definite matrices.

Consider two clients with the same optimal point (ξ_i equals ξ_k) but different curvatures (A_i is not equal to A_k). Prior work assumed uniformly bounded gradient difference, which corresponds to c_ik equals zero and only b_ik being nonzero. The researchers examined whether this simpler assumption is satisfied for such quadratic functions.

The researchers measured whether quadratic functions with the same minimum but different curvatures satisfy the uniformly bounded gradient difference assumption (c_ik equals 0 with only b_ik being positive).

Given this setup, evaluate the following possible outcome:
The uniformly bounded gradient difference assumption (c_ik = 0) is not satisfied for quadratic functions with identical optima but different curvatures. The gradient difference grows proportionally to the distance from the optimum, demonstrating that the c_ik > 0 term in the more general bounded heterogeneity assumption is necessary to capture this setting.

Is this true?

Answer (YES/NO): YES